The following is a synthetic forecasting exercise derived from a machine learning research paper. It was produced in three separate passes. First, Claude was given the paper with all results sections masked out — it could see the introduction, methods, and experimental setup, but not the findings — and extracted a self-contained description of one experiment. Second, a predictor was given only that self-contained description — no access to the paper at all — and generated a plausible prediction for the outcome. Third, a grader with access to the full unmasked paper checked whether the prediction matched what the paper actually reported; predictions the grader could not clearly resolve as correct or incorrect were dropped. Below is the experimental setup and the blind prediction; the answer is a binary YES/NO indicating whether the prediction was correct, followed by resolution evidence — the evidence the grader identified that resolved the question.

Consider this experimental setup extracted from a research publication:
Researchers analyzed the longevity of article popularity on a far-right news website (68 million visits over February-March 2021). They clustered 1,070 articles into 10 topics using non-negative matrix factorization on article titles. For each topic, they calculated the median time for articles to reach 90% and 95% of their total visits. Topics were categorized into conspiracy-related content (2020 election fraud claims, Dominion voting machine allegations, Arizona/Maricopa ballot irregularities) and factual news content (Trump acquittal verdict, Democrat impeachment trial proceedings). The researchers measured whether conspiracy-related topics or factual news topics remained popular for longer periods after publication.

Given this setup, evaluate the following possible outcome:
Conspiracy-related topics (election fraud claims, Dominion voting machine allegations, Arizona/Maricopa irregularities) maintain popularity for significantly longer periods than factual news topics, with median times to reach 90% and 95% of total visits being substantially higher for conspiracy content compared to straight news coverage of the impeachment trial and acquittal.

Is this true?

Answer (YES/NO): YES